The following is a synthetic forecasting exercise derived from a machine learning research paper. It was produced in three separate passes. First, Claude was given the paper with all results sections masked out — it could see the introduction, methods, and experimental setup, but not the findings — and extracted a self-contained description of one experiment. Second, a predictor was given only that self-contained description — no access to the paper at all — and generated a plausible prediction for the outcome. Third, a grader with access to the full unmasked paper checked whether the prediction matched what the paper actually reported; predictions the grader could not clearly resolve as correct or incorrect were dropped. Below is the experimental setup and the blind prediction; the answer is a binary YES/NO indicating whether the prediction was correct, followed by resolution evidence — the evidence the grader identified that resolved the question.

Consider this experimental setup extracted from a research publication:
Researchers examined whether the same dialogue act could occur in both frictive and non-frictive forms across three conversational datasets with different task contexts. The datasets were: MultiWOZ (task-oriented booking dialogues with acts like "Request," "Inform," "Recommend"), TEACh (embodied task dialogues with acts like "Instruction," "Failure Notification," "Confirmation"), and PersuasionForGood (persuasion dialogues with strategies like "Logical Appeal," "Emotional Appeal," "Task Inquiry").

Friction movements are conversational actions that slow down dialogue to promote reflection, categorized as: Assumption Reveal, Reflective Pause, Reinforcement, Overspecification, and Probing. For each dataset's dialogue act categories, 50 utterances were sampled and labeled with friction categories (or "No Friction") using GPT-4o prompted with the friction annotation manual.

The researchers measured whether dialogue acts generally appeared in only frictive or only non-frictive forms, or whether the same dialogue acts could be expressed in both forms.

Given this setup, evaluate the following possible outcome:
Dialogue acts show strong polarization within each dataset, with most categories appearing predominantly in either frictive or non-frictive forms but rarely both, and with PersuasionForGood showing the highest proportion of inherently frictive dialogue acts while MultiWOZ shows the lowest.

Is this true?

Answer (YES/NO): NO